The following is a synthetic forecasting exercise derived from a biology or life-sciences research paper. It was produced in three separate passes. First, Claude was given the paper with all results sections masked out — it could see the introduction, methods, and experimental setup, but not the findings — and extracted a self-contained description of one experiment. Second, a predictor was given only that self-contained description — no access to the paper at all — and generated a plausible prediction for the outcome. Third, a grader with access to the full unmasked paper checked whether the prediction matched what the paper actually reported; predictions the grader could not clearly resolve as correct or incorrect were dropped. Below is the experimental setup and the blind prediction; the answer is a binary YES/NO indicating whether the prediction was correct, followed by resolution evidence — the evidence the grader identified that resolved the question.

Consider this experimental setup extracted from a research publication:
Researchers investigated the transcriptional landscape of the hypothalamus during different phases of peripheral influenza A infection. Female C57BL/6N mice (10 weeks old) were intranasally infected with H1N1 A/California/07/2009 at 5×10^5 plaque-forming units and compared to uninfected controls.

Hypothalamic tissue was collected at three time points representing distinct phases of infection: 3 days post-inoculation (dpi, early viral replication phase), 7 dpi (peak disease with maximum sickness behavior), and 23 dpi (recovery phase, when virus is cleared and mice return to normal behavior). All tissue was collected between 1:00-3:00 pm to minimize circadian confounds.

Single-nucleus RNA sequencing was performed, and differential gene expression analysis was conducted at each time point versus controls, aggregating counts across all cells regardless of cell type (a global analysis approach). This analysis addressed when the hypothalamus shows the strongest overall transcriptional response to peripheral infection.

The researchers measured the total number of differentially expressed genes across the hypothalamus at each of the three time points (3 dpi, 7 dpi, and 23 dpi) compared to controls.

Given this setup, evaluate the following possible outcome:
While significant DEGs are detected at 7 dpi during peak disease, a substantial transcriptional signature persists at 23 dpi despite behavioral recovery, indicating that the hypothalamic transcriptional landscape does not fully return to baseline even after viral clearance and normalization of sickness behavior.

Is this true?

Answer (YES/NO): YES